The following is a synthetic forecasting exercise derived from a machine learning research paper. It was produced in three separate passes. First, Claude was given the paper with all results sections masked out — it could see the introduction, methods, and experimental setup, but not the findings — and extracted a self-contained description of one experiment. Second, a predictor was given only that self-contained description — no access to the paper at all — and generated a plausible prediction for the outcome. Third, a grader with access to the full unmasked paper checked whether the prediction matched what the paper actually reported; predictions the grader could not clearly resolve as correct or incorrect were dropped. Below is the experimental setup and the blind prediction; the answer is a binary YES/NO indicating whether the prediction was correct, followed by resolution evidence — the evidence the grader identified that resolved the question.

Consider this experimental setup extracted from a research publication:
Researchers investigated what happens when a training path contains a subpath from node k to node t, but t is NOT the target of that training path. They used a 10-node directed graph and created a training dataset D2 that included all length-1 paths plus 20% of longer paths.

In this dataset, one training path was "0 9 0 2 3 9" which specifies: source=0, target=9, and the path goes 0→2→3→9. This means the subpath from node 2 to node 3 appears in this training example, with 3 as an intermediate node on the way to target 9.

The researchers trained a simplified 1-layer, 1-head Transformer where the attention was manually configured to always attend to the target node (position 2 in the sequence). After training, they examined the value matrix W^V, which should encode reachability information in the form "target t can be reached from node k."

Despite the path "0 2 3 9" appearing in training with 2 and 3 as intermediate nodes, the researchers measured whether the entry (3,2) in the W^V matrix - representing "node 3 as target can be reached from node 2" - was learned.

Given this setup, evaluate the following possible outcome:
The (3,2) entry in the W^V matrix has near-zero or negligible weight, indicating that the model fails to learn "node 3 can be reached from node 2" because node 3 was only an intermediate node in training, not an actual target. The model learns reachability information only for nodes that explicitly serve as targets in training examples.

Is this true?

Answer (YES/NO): YES